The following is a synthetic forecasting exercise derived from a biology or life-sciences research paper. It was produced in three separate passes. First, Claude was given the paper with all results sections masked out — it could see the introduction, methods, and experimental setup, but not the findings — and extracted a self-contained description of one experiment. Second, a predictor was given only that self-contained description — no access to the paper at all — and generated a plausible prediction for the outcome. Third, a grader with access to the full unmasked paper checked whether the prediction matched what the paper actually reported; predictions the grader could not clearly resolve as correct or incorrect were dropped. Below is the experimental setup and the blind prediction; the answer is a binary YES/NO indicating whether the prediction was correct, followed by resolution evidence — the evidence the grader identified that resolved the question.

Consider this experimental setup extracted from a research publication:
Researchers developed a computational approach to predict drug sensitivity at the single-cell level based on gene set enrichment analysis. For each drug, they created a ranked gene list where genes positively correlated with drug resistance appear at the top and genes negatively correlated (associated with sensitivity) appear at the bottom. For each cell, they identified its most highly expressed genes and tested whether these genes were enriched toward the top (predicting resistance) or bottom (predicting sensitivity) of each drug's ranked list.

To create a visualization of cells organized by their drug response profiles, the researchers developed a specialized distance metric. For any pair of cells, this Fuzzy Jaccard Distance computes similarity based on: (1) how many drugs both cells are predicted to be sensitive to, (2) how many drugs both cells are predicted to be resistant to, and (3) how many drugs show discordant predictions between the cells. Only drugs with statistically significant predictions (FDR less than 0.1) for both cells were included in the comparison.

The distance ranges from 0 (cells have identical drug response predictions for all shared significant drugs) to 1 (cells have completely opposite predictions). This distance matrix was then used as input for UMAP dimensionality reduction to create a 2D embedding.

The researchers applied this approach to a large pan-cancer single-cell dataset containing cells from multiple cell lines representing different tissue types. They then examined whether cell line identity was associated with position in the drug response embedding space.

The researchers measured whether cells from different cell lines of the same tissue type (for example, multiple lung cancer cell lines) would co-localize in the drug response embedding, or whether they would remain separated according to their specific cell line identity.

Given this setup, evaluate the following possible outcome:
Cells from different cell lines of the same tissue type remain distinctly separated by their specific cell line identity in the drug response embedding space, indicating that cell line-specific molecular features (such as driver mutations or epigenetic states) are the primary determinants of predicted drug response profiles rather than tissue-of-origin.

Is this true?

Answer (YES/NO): NO